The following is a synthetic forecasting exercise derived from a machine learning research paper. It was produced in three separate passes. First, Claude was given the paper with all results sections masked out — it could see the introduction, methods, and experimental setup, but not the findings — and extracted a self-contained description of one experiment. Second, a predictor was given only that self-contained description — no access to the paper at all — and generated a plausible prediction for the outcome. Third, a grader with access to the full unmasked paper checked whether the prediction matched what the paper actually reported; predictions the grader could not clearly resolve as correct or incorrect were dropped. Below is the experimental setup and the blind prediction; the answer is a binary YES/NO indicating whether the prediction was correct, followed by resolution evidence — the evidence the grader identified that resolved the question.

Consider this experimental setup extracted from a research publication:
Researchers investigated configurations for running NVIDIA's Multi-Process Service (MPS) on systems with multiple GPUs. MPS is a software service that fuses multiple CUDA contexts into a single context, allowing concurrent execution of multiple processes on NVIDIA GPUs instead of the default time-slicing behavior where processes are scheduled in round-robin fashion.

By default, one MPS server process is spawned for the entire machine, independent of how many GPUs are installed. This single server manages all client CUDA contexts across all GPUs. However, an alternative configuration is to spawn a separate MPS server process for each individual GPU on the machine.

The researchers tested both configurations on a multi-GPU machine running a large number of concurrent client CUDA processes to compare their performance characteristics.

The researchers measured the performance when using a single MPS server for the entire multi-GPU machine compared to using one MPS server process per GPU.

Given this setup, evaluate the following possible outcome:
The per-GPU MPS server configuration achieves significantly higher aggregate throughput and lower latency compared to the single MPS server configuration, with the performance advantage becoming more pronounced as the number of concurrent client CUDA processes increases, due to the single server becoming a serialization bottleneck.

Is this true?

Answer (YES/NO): YES